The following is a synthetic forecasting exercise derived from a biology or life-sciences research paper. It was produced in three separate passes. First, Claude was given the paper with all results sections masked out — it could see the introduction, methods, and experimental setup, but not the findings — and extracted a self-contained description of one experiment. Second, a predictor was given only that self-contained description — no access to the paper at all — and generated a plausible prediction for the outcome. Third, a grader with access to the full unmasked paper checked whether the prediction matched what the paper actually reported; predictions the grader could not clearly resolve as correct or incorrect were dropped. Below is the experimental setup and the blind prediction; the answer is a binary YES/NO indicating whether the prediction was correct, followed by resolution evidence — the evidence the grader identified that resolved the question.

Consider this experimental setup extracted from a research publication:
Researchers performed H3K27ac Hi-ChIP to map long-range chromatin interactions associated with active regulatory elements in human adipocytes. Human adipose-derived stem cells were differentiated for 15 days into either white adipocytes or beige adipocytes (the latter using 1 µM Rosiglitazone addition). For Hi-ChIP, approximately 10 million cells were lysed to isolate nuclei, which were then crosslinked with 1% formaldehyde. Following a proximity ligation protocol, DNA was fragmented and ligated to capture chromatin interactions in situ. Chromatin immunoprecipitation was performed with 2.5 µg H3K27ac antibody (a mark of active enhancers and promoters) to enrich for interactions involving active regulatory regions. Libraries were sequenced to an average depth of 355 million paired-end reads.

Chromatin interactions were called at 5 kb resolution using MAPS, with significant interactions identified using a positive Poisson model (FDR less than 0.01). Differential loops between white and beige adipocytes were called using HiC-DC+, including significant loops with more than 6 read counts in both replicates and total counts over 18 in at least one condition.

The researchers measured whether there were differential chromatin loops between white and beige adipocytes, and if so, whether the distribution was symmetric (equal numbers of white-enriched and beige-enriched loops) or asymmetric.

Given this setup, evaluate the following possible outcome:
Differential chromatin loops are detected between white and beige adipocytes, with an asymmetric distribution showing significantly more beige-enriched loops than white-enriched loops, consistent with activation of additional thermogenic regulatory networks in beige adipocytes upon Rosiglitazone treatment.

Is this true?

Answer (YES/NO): YES